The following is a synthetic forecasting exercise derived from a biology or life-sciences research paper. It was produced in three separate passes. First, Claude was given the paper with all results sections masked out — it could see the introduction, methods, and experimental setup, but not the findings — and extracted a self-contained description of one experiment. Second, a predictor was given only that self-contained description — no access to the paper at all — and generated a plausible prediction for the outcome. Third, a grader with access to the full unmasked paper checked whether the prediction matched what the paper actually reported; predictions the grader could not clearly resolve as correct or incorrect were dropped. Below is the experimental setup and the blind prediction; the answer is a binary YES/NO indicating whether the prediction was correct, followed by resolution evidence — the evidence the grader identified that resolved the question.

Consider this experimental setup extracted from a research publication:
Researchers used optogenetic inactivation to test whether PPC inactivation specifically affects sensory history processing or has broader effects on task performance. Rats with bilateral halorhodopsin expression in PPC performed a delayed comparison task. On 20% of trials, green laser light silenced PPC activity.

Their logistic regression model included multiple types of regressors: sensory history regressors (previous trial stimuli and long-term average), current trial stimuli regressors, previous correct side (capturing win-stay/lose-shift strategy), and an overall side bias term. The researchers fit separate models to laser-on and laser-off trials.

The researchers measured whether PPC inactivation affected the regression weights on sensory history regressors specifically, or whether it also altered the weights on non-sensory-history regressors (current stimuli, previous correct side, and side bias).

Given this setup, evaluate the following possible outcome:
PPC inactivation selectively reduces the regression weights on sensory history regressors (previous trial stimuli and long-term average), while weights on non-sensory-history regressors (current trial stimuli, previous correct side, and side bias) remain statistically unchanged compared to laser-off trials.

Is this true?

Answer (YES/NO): YES